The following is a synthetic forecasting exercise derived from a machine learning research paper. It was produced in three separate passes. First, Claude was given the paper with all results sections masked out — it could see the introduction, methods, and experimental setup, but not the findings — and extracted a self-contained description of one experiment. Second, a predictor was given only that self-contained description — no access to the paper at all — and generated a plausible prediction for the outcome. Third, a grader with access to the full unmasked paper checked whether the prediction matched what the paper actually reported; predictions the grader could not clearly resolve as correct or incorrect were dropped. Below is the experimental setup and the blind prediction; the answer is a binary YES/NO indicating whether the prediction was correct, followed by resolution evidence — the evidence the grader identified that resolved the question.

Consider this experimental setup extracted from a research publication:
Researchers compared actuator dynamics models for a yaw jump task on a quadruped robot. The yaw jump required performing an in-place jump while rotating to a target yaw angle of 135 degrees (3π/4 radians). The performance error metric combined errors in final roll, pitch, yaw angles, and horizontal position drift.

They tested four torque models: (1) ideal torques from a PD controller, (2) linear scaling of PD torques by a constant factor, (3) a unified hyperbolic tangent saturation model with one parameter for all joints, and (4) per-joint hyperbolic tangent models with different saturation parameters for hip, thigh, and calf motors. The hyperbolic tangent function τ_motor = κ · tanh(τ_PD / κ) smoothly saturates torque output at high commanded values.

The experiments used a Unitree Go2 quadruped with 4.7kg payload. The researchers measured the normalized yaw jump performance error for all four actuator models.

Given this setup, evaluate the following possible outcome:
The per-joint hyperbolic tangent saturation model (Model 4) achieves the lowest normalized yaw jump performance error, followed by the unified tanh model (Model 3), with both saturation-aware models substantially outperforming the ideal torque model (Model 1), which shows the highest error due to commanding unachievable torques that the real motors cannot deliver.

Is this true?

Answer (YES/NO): NO